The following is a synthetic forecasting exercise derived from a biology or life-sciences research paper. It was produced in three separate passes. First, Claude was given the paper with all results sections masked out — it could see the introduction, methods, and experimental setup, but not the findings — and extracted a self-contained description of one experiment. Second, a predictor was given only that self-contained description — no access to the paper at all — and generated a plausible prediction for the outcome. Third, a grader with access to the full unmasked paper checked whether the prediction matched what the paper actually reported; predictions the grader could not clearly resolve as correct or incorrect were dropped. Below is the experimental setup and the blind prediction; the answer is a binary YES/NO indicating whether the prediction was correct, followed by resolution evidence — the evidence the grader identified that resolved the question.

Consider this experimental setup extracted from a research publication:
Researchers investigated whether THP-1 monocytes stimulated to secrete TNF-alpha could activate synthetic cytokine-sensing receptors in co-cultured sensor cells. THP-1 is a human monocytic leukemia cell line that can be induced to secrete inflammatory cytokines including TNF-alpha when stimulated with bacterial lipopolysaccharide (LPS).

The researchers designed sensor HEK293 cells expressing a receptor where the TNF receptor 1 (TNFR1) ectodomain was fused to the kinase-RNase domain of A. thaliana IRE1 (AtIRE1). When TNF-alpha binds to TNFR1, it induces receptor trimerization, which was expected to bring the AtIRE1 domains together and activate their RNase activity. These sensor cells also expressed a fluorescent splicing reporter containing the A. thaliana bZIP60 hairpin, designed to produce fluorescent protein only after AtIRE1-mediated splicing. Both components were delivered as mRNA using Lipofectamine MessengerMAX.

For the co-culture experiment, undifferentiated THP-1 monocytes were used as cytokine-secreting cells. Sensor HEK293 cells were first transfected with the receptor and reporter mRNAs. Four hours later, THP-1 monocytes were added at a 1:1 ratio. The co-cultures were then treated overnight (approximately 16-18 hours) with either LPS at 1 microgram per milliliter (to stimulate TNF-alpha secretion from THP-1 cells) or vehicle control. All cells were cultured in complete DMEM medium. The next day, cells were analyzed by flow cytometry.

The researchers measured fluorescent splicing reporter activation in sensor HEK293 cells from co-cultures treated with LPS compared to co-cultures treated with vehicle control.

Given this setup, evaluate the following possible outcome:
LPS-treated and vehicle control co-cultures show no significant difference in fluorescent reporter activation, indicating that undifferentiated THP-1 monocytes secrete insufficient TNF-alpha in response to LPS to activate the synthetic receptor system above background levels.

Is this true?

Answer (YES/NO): NO